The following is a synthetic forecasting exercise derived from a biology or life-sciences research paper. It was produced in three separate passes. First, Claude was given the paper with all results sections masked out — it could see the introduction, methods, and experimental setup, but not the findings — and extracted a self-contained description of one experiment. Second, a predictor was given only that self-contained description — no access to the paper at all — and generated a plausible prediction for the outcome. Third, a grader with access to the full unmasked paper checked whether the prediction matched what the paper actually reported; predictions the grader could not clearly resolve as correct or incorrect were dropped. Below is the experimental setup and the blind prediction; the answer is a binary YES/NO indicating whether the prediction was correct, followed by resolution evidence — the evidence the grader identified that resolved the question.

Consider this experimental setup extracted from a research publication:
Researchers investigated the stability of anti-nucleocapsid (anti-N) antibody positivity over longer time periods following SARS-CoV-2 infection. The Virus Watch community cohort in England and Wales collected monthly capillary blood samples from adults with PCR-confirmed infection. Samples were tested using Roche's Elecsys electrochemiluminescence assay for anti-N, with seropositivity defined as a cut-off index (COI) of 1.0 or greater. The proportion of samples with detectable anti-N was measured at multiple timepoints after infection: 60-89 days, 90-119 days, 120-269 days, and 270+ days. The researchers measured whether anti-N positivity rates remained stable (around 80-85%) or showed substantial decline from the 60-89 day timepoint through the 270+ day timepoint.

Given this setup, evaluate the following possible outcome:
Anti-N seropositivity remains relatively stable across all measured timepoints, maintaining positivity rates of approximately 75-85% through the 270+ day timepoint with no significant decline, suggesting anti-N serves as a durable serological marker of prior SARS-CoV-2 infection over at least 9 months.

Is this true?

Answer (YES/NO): YES